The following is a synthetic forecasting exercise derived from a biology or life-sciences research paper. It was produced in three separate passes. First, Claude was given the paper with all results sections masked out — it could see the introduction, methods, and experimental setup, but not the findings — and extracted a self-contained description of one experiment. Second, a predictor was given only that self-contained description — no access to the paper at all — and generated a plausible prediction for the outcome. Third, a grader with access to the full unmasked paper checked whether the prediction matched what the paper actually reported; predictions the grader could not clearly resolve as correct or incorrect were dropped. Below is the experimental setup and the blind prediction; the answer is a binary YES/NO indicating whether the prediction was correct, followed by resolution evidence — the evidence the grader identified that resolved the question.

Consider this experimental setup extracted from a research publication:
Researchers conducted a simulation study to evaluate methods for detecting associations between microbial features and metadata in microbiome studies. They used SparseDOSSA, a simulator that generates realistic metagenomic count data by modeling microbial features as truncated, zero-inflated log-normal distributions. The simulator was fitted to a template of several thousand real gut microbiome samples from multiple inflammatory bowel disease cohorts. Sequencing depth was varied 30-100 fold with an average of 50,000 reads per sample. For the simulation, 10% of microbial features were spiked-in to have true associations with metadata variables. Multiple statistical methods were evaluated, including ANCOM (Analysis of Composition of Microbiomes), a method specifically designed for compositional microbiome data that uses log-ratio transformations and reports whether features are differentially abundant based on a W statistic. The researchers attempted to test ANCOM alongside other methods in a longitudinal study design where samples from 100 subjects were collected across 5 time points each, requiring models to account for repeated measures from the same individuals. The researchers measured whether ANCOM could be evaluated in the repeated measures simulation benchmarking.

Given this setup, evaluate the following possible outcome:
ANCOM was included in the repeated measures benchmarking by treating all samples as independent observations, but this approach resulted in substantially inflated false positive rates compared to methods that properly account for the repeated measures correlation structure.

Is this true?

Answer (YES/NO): NO